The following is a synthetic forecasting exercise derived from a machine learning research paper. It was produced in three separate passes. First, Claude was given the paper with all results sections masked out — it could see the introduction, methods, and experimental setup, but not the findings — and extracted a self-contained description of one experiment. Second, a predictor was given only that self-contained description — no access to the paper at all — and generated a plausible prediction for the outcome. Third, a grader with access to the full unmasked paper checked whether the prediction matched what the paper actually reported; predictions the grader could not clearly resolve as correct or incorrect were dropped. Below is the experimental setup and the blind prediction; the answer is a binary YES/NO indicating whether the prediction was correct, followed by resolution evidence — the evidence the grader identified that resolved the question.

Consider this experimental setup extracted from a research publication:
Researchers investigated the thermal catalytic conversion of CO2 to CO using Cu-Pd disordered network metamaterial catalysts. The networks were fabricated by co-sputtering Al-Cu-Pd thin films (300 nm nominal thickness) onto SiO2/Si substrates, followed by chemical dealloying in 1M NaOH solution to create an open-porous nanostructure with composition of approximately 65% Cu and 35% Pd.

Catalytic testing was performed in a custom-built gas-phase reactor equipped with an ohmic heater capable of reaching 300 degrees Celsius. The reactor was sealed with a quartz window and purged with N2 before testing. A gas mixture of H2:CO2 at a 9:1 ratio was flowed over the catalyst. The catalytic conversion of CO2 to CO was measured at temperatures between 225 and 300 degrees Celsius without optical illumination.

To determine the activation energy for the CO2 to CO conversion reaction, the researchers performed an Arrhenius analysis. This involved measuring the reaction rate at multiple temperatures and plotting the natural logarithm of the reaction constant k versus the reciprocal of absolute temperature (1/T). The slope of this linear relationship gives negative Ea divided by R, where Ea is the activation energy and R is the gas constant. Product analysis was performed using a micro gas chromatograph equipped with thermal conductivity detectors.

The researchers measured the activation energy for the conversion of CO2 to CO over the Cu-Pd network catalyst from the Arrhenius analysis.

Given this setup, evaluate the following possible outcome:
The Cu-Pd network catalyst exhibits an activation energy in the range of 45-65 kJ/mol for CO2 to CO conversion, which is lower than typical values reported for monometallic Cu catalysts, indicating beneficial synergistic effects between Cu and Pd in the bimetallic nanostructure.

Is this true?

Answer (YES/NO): NO